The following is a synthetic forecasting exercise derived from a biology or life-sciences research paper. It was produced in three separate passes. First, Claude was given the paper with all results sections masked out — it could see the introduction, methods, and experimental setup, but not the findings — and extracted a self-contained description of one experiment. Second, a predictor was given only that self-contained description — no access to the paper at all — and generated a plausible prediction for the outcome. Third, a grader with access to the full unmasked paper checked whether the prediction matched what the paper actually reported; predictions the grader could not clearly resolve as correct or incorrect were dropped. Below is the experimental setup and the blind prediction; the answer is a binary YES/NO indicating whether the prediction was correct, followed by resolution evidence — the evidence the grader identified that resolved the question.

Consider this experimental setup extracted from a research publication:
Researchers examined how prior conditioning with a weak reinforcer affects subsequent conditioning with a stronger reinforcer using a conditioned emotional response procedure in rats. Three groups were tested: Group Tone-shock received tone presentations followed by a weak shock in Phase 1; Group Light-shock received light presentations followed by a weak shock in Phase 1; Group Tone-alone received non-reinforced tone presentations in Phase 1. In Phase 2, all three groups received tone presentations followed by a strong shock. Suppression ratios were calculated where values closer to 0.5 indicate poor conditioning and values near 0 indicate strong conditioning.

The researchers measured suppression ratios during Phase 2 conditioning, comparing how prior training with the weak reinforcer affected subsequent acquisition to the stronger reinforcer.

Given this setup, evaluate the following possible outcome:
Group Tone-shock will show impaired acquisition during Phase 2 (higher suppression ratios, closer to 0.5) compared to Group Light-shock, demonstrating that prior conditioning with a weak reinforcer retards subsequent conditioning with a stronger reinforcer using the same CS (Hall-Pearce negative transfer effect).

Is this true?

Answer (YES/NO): YES